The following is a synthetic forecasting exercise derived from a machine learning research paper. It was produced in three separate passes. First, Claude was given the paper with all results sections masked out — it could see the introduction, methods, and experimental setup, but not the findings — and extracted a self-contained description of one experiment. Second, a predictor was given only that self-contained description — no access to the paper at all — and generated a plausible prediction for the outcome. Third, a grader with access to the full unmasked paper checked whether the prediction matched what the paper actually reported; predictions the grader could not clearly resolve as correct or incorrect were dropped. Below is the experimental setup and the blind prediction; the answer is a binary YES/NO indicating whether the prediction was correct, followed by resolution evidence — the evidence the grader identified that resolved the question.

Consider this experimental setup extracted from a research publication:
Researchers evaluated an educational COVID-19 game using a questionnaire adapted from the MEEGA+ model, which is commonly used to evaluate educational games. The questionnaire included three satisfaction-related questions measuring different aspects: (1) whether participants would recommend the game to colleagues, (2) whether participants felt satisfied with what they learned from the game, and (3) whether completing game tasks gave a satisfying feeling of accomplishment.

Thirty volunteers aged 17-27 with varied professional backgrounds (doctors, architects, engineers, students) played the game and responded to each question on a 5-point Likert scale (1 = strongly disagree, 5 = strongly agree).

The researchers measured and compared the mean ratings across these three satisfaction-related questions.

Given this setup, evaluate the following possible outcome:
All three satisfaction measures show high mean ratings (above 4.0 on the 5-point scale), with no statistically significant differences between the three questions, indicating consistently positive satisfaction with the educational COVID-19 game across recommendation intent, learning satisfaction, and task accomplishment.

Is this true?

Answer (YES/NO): NO